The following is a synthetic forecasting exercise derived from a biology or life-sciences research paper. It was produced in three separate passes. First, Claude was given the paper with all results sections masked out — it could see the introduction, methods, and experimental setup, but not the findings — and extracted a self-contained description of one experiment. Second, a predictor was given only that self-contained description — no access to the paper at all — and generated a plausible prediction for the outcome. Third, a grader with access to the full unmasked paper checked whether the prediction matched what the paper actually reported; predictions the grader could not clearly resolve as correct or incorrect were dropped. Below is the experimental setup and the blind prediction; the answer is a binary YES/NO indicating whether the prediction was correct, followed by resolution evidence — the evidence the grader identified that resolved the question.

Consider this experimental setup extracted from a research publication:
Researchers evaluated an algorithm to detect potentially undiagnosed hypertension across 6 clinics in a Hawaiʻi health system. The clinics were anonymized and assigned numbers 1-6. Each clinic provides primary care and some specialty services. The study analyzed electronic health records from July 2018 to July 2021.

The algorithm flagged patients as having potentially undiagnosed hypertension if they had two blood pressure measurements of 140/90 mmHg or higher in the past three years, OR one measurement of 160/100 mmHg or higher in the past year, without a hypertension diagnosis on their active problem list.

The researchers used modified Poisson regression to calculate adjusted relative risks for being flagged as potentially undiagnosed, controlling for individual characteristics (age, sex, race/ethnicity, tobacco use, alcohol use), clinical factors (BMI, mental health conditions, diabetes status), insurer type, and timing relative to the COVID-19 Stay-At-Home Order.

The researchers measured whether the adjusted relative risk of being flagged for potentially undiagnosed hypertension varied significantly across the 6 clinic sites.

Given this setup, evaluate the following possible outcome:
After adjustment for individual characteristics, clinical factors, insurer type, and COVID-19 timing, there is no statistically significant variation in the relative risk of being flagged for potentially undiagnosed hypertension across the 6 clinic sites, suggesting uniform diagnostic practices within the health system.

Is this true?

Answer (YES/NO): NO